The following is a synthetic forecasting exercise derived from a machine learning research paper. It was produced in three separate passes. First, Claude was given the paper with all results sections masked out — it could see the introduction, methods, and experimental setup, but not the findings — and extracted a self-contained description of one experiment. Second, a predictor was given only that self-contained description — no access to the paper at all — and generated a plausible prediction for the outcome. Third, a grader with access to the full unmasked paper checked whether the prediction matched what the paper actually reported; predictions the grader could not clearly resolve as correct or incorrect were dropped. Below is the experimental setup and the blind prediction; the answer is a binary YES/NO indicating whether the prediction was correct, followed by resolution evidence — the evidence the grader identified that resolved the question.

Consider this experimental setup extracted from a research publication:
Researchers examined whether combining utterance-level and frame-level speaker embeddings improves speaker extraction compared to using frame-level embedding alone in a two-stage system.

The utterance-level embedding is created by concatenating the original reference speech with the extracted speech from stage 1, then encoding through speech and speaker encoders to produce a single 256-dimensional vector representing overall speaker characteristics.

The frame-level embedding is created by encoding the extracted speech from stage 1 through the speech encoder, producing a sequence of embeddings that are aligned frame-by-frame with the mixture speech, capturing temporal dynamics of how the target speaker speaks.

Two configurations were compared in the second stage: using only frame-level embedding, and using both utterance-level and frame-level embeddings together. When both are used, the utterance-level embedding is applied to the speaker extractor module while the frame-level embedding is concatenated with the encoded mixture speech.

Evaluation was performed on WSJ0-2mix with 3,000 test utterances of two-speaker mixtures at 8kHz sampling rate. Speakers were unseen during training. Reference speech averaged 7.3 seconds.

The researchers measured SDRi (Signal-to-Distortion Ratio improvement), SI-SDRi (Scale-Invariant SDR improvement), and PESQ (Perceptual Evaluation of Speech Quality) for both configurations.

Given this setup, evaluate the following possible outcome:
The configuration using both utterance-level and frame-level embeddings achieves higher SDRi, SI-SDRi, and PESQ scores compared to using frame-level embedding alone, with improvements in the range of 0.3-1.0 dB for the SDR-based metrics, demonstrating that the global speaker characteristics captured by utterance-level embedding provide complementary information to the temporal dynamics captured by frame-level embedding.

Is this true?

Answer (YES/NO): NO